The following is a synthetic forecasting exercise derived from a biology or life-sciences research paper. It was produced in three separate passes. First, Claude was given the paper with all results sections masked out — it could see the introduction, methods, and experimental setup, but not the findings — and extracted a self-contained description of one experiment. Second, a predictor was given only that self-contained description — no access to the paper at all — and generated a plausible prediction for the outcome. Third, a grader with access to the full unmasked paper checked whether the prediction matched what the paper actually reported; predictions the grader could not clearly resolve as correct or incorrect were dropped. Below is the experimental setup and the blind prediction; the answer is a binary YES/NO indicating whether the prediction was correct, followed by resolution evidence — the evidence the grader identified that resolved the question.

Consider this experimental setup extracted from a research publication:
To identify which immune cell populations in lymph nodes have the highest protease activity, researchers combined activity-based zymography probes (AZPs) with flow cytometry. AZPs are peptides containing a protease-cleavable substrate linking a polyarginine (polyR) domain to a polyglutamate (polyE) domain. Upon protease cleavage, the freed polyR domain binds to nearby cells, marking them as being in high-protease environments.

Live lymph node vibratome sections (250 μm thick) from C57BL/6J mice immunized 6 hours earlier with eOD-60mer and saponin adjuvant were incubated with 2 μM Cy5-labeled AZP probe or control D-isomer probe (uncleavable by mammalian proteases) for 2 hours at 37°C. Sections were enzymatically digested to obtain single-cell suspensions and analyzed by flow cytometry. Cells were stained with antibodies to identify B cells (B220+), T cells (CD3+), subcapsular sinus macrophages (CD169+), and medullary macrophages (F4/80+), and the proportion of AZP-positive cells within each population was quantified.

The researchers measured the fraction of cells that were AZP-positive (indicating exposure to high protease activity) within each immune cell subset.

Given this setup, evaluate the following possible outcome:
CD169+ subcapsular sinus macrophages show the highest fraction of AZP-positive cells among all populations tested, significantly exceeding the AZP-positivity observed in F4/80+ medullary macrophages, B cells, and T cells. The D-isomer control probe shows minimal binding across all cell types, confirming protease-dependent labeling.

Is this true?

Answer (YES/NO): NO